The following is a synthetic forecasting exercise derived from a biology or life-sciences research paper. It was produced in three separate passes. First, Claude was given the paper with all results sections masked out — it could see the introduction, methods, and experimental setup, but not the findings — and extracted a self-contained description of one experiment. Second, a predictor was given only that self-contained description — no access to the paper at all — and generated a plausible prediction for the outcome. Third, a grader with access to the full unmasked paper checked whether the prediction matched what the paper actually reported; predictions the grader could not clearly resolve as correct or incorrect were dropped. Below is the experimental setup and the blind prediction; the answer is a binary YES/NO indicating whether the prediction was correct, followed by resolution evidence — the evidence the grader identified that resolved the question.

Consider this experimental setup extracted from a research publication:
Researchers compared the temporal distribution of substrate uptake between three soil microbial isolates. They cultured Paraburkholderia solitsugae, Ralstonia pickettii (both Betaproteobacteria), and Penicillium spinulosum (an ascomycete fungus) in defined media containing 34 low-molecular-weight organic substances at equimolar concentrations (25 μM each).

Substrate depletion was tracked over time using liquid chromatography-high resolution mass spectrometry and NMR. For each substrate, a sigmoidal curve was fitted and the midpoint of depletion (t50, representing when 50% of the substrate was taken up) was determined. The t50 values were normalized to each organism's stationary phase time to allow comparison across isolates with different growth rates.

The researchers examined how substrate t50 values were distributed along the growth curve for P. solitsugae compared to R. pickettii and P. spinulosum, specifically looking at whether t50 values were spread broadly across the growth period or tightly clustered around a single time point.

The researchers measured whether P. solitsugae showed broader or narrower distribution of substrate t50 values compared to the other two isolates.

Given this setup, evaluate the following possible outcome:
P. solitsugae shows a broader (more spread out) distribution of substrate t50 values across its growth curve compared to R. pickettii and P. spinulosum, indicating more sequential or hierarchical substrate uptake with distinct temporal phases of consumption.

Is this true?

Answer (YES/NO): YES